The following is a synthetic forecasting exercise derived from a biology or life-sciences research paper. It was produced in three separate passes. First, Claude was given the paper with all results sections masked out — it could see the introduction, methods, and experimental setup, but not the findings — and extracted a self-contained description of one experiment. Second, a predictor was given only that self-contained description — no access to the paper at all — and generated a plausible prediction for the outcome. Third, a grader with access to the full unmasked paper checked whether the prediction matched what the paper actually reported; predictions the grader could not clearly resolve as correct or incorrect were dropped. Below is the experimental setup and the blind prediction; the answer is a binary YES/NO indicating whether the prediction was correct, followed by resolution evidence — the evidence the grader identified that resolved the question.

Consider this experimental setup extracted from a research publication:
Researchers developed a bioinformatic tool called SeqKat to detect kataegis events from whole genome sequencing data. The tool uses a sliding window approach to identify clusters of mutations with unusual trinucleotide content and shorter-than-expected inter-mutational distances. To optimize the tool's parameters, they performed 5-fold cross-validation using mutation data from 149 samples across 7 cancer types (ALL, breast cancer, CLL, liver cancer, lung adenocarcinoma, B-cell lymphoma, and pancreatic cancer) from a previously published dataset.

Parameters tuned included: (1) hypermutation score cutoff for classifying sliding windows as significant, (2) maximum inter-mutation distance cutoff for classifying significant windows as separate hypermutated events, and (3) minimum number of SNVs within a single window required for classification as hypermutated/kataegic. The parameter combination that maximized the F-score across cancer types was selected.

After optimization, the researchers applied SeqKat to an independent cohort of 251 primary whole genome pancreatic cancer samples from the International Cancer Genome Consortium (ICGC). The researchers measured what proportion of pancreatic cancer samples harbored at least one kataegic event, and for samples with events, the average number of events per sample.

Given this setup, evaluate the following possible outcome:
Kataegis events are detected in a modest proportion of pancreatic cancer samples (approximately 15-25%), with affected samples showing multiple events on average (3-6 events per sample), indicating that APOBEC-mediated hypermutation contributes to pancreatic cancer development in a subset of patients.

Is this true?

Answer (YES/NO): NO